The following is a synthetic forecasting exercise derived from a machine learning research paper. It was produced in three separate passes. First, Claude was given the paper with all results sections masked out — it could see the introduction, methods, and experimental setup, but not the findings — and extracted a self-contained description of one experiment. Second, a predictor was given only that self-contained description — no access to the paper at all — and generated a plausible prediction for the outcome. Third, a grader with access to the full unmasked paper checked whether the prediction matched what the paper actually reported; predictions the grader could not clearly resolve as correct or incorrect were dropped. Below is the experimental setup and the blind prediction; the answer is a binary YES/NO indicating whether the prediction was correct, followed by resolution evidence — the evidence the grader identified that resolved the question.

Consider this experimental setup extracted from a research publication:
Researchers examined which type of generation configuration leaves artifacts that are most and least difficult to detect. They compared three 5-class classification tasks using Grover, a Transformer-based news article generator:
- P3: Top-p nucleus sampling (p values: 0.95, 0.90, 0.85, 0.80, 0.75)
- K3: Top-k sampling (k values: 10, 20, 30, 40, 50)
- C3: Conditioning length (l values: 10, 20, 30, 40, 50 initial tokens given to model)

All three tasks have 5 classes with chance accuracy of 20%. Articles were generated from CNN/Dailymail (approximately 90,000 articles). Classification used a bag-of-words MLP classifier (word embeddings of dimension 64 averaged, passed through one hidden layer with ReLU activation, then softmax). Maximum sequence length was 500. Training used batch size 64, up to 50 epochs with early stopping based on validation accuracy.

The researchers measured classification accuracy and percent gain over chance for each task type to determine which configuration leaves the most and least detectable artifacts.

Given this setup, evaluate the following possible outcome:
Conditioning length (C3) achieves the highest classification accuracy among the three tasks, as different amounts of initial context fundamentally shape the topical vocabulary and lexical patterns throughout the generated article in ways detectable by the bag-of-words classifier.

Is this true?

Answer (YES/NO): NO